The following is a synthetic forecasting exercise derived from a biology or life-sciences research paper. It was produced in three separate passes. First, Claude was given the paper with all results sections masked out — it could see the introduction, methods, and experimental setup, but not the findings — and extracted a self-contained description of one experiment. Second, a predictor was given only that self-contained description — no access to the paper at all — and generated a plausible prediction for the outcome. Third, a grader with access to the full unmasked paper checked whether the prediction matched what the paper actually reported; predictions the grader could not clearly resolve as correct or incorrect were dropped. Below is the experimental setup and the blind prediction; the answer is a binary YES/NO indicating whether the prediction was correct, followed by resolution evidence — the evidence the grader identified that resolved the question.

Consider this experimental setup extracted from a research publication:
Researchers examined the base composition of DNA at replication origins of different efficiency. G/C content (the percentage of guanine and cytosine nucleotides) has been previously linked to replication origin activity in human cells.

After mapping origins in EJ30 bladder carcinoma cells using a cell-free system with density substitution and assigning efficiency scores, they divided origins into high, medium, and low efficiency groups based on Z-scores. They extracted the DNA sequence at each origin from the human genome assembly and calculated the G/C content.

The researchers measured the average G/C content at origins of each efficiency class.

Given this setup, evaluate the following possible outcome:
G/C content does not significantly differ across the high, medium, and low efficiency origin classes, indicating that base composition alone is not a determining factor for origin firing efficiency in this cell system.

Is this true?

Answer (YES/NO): NO